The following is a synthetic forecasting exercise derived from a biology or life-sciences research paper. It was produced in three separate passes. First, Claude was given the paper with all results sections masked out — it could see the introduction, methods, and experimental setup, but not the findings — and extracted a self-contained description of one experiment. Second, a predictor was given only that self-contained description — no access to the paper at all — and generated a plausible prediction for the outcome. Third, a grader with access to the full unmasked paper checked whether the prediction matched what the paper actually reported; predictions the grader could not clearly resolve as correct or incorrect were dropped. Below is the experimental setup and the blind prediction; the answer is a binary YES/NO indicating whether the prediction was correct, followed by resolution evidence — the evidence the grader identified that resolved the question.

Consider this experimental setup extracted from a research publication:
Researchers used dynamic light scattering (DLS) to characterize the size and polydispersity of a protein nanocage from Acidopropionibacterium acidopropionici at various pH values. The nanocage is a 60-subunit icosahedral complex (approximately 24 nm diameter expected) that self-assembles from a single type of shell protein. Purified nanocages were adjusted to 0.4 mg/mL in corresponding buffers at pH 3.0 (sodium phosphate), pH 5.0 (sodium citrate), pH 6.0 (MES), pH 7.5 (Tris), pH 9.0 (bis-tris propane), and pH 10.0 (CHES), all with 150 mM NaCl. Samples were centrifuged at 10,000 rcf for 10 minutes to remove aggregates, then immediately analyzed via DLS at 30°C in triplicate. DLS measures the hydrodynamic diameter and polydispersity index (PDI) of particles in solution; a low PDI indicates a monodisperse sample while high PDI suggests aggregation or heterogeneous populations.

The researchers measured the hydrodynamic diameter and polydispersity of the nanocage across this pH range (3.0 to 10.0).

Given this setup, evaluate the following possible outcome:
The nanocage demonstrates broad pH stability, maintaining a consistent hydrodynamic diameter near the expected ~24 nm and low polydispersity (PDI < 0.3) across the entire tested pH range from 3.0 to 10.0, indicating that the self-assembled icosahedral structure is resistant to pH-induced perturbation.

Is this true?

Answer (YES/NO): NO